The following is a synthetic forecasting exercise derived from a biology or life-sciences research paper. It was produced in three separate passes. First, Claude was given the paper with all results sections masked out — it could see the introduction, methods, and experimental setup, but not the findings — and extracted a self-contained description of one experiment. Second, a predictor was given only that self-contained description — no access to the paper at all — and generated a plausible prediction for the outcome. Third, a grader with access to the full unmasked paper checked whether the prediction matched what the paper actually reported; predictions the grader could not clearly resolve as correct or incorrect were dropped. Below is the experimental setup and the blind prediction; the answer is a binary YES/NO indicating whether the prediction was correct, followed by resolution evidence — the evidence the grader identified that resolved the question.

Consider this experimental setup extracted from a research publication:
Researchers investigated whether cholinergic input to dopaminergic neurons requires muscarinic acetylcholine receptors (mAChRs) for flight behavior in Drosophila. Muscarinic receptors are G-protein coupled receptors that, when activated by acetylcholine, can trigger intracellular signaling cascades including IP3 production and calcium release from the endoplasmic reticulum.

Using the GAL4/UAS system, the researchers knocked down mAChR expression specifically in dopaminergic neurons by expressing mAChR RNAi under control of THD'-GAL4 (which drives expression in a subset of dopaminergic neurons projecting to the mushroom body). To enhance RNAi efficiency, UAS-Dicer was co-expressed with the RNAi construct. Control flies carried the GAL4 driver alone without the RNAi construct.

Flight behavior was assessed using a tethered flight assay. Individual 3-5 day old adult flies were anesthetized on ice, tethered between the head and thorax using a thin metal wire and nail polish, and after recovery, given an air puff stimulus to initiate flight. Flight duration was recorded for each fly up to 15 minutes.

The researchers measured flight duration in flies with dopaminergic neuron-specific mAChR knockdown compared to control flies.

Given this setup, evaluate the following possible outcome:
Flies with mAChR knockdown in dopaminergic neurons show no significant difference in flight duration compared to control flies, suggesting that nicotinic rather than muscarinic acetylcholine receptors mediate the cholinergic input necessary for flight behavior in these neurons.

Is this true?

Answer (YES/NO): NO